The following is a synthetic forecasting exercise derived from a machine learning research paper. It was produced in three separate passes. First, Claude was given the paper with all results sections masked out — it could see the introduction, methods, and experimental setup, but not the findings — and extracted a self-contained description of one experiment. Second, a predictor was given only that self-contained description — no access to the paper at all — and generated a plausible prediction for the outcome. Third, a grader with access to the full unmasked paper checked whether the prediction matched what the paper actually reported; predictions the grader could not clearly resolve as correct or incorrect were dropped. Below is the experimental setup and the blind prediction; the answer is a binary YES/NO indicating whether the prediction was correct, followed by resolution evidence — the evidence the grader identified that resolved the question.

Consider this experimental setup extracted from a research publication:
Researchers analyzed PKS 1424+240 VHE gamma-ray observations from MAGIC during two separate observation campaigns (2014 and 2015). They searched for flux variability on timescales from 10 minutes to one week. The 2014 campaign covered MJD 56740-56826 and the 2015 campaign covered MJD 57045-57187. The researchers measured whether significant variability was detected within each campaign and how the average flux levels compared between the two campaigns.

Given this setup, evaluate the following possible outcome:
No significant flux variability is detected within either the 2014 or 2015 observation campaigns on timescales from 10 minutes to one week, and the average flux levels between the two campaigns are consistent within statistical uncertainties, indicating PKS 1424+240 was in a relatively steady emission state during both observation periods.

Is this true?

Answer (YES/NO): NO